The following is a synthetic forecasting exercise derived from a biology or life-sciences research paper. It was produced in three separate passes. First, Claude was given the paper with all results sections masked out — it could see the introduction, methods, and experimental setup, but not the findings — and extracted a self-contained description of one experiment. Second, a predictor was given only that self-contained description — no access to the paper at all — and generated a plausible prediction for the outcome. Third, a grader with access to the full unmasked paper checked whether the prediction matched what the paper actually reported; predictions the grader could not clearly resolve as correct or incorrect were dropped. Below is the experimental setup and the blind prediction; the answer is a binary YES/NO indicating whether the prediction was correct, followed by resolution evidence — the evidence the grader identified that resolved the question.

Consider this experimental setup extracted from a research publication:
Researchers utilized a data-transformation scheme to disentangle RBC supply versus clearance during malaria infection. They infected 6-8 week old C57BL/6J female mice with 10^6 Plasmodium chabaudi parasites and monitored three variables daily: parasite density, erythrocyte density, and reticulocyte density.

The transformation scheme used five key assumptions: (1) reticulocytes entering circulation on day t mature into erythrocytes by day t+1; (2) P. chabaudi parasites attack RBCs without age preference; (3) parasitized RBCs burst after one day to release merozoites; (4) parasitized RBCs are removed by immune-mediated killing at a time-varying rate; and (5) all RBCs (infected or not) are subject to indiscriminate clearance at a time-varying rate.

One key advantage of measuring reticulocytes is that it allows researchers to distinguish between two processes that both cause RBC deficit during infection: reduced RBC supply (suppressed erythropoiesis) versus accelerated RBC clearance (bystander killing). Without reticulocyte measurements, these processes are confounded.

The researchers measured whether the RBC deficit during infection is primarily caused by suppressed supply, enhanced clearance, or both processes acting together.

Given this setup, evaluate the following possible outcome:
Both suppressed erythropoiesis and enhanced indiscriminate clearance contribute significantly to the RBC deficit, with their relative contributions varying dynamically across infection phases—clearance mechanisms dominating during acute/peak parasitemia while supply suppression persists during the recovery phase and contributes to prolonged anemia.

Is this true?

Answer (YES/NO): NO